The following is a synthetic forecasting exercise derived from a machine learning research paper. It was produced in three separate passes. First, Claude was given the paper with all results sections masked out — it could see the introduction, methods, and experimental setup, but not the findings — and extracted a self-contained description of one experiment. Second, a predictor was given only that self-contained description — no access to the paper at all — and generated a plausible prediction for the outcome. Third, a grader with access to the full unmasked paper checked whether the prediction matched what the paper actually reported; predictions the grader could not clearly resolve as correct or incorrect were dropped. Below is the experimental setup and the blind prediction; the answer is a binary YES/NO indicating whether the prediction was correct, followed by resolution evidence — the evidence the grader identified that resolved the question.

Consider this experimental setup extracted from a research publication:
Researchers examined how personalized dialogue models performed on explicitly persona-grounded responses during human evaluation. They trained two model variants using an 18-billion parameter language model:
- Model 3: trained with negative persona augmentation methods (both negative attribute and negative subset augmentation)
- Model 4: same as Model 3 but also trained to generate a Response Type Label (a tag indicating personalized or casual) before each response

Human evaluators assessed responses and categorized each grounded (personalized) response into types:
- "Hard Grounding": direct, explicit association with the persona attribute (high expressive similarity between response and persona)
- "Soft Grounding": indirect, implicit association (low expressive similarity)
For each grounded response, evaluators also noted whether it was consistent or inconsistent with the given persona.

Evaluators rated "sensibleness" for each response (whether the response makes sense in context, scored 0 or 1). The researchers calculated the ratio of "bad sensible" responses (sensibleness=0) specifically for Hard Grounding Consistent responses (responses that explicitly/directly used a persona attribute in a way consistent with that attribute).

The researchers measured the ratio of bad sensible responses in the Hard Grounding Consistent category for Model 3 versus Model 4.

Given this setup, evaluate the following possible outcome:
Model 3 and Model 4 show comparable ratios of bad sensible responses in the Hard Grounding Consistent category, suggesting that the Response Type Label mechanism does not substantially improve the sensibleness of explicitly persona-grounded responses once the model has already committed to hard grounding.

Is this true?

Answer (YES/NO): YES